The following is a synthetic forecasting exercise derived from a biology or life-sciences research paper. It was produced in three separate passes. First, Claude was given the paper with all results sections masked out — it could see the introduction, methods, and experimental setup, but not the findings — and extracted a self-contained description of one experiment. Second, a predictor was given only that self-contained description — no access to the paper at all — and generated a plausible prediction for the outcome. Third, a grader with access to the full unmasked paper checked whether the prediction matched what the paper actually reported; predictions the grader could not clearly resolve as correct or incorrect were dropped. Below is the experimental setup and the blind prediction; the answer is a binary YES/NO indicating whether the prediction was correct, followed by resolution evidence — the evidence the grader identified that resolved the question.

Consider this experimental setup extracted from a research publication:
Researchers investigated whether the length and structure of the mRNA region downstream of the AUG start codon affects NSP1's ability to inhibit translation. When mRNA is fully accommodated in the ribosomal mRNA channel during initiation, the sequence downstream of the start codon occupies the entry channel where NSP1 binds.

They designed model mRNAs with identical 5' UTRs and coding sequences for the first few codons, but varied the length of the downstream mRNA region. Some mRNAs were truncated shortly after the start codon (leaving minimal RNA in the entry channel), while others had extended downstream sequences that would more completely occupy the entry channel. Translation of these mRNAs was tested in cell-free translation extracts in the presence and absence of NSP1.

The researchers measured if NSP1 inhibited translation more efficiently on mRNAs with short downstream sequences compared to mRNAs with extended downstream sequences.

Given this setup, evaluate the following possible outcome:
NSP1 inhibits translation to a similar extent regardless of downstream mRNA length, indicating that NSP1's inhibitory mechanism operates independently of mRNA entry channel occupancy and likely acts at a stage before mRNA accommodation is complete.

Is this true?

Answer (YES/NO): NO